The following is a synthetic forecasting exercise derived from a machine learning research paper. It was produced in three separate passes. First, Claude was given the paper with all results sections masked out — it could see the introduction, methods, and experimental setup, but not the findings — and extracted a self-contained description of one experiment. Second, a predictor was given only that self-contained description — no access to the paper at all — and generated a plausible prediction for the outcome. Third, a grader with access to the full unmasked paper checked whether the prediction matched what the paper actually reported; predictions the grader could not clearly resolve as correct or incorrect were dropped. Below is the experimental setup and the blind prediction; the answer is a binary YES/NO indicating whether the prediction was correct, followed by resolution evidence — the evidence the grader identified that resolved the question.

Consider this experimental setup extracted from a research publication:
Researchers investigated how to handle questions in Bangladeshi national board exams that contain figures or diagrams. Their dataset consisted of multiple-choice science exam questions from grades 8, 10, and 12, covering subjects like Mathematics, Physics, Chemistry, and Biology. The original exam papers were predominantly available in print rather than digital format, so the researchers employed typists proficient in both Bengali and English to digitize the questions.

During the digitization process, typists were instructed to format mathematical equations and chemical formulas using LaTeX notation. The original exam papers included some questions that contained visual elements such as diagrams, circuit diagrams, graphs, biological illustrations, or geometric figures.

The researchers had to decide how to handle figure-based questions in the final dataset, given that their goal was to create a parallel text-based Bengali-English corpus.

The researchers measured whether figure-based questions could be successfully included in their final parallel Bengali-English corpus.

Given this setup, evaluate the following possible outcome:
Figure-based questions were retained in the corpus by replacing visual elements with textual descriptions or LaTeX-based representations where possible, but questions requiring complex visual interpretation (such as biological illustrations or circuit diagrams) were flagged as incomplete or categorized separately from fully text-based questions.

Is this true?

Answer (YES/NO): NO